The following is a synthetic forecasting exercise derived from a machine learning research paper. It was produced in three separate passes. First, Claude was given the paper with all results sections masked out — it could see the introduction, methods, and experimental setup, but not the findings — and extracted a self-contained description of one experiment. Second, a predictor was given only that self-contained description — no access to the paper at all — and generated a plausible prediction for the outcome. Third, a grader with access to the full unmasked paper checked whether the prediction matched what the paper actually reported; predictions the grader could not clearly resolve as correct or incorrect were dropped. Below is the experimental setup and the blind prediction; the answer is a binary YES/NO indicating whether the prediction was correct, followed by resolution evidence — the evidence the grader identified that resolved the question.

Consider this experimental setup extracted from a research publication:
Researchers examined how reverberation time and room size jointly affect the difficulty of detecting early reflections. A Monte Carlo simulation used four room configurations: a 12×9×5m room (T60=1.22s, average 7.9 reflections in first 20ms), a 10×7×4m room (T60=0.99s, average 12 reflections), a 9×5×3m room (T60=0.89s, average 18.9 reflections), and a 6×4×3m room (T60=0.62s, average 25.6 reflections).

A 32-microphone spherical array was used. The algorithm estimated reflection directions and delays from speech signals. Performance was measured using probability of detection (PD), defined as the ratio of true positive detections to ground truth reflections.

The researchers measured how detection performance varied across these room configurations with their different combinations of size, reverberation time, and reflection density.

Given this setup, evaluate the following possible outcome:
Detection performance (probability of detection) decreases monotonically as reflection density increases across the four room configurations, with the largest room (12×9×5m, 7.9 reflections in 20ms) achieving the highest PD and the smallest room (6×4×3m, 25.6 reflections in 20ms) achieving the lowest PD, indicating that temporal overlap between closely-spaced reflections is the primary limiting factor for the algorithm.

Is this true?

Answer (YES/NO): NO